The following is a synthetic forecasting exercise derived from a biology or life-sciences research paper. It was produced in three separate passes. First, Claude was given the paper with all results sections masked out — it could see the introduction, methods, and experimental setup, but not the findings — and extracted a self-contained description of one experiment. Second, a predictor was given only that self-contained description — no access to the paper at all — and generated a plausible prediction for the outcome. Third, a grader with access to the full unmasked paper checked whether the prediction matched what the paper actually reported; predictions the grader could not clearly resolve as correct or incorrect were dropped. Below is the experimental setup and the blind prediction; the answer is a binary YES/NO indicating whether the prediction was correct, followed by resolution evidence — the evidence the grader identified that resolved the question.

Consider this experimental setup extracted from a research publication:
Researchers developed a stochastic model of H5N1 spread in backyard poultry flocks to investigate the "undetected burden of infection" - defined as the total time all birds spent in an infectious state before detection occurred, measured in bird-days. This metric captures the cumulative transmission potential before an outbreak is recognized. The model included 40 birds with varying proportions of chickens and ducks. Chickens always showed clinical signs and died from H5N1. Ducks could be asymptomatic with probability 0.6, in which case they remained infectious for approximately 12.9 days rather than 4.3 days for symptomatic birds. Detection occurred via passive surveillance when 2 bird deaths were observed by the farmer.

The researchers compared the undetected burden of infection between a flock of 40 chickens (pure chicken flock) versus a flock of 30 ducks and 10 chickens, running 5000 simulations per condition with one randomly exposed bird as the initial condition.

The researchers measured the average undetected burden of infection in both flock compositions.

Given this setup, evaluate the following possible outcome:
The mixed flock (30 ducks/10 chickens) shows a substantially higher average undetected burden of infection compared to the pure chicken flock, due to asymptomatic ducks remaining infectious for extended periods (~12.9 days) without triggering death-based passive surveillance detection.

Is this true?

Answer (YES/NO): YES